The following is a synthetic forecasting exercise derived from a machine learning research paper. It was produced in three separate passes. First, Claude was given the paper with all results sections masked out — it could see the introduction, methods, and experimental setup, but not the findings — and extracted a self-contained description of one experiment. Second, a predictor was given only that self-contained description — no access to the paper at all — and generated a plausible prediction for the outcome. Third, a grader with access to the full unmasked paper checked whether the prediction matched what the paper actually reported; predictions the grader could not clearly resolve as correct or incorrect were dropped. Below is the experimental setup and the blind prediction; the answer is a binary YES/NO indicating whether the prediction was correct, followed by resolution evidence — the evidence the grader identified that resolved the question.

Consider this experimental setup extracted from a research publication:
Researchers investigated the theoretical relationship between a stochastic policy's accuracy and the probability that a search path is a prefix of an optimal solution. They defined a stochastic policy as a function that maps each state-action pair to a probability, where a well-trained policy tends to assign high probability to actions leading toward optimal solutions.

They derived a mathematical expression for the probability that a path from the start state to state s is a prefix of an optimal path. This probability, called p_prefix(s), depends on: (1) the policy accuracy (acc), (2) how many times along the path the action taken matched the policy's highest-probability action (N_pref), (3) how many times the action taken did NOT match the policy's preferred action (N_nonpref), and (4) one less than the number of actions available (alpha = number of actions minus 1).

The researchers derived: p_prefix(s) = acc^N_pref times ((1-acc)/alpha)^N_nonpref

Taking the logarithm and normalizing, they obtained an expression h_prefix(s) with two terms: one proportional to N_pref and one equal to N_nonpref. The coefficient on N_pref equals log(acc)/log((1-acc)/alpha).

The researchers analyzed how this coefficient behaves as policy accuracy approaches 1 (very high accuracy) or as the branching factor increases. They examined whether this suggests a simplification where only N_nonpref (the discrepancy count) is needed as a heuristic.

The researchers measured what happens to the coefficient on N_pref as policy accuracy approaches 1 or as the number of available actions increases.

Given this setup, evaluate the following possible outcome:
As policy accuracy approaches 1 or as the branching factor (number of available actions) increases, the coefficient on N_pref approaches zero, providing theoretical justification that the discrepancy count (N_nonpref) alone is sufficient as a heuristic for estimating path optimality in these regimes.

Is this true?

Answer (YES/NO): YES